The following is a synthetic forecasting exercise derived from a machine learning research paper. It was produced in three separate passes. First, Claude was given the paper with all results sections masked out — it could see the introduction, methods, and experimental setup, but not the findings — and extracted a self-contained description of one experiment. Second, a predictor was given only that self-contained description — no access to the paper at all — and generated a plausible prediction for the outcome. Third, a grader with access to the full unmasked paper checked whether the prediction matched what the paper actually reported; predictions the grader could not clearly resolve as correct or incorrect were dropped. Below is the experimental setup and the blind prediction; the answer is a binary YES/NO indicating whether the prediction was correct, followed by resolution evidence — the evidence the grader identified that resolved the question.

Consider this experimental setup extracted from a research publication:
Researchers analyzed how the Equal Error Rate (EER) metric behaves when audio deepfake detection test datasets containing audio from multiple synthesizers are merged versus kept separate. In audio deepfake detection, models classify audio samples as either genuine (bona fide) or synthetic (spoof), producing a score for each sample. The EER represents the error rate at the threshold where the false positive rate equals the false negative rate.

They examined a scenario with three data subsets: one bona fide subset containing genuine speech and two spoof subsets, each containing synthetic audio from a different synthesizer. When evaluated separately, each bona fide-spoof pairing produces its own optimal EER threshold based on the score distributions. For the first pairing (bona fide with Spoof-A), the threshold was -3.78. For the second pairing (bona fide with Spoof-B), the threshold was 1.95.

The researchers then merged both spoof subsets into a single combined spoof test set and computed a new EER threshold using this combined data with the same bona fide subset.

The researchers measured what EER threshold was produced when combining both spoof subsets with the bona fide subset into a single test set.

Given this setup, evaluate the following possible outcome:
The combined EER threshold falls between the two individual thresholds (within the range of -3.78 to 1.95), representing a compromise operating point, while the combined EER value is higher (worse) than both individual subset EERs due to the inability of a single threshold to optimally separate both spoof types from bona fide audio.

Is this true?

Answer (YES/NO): NO